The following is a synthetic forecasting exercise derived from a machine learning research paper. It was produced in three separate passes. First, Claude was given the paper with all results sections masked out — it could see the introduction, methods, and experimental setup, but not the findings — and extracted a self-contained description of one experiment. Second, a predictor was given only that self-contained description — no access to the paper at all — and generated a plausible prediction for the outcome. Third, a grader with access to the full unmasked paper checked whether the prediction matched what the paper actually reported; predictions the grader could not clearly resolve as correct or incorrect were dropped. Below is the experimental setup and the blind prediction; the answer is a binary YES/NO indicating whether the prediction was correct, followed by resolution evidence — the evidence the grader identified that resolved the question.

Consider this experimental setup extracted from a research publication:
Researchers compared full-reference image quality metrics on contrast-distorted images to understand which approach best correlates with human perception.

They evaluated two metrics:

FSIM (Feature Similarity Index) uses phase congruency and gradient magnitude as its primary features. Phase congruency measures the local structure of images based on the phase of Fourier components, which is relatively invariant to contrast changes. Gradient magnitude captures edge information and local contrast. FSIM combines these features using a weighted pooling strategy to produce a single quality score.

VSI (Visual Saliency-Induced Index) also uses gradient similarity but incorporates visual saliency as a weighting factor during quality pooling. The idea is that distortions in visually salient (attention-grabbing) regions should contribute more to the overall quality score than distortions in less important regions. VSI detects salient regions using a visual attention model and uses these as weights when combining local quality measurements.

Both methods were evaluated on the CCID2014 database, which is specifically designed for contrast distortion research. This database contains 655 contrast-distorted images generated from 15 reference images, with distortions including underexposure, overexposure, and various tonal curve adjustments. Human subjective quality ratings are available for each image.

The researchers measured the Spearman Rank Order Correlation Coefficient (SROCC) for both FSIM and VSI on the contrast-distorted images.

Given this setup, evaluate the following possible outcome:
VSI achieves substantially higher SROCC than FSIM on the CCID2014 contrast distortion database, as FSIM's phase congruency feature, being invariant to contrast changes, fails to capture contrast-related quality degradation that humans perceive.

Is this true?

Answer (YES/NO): NO